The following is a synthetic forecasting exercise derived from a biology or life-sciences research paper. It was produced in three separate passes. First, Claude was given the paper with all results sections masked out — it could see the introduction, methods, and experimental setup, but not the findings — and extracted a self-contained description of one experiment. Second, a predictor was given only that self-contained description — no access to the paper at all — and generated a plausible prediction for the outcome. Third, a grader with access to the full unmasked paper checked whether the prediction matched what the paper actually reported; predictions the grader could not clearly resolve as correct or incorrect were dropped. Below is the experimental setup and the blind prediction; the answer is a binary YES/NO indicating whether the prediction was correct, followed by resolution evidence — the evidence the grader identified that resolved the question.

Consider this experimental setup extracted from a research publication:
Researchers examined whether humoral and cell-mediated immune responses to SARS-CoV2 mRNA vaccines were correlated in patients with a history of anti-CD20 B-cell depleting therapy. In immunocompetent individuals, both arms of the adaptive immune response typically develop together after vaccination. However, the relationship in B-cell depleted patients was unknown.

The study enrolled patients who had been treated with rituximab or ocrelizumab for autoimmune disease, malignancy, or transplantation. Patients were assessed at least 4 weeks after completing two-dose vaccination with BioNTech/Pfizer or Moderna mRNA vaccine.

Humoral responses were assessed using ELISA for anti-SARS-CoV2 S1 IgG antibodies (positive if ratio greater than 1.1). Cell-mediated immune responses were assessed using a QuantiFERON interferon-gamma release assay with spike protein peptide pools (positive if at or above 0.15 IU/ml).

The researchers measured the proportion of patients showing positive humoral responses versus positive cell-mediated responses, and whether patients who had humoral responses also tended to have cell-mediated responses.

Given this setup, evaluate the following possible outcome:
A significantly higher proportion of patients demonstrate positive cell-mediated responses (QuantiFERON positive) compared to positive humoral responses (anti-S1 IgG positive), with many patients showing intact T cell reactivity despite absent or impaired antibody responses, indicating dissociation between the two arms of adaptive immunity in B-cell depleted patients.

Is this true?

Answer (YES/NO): NO